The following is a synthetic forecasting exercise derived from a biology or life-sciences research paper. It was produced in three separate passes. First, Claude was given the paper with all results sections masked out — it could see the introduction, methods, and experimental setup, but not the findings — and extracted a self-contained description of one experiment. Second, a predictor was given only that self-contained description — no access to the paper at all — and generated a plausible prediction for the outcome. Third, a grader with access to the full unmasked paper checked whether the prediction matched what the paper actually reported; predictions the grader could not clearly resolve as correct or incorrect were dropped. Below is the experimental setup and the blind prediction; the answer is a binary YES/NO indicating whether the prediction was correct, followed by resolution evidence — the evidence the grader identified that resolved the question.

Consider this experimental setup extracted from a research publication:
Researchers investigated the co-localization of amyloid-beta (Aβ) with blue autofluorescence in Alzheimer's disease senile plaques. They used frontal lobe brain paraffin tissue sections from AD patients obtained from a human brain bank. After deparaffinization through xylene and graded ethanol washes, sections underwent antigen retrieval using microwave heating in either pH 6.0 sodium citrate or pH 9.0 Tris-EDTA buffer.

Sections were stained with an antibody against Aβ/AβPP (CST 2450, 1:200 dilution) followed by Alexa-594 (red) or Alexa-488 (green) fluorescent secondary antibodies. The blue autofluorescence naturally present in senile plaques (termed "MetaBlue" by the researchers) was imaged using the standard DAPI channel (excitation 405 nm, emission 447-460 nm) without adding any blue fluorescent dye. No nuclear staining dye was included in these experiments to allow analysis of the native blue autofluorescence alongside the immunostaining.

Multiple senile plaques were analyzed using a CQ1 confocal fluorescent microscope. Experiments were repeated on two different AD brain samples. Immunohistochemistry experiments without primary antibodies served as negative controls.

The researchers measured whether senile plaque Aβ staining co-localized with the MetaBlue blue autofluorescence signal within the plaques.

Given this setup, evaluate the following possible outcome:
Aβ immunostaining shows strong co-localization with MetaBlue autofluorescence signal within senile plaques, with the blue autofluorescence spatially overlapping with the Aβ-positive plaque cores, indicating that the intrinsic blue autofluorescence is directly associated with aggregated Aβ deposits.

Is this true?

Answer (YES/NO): YES